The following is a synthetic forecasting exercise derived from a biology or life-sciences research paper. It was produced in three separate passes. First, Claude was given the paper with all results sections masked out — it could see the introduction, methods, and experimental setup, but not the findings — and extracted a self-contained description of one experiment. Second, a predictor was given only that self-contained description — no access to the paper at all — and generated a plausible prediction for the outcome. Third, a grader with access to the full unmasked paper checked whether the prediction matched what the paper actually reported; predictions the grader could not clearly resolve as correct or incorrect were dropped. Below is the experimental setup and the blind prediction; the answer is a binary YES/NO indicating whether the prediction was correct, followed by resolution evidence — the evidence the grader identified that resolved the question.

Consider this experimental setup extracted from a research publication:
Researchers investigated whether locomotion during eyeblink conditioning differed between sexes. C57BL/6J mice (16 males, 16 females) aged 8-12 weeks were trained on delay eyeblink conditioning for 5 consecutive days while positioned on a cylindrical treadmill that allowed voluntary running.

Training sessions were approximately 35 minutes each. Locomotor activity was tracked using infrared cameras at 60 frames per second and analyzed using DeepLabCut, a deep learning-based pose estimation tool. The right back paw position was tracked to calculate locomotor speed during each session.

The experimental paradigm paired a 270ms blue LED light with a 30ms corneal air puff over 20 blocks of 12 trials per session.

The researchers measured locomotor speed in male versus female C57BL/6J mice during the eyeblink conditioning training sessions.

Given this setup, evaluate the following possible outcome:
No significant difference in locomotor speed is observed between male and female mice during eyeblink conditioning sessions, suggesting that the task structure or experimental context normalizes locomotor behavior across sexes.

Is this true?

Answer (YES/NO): NO